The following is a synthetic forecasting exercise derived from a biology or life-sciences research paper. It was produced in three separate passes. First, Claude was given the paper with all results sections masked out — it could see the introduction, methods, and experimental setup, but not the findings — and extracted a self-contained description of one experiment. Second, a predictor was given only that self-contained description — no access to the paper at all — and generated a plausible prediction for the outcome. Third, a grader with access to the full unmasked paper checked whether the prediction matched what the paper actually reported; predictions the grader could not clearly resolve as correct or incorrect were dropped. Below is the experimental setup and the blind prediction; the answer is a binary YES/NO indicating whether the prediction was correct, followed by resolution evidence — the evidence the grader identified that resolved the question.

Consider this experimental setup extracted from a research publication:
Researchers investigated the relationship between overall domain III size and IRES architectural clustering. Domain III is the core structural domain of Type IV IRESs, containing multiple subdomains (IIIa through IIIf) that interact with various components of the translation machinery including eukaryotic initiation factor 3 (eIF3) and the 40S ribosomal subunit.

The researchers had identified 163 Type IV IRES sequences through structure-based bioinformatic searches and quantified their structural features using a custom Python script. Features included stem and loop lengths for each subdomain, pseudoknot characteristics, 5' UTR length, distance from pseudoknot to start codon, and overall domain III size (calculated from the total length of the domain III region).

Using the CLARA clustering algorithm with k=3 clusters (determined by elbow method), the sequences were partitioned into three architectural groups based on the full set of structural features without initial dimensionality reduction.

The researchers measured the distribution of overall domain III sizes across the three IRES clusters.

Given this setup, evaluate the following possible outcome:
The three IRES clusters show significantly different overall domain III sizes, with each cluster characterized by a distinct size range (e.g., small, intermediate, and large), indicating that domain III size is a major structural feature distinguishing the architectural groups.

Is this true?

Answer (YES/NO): YES